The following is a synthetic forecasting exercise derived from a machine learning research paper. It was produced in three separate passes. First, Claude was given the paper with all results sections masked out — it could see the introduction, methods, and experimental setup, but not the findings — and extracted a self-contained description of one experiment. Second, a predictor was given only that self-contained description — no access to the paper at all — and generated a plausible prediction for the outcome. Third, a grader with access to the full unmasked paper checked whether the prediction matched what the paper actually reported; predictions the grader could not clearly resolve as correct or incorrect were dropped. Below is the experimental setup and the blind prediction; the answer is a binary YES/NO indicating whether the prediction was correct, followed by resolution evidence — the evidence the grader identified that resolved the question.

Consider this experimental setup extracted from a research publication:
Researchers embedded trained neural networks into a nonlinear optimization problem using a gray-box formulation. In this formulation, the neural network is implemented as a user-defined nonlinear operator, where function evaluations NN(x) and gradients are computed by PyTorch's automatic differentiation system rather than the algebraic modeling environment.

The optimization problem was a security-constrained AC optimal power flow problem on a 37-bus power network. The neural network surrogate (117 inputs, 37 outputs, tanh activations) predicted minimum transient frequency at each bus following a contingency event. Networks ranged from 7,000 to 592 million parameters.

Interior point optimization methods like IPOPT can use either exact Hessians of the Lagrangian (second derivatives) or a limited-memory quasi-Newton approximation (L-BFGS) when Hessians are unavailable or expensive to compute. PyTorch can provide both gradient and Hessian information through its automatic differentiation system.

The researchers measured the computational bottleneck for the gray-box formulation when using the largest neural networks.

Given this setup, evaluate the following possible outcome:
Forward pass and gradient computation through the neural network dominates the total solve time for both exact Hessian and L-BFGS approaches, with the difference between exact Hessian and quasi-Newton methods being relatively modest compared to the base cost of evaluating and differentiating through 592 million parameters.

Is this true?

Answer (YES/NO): NO